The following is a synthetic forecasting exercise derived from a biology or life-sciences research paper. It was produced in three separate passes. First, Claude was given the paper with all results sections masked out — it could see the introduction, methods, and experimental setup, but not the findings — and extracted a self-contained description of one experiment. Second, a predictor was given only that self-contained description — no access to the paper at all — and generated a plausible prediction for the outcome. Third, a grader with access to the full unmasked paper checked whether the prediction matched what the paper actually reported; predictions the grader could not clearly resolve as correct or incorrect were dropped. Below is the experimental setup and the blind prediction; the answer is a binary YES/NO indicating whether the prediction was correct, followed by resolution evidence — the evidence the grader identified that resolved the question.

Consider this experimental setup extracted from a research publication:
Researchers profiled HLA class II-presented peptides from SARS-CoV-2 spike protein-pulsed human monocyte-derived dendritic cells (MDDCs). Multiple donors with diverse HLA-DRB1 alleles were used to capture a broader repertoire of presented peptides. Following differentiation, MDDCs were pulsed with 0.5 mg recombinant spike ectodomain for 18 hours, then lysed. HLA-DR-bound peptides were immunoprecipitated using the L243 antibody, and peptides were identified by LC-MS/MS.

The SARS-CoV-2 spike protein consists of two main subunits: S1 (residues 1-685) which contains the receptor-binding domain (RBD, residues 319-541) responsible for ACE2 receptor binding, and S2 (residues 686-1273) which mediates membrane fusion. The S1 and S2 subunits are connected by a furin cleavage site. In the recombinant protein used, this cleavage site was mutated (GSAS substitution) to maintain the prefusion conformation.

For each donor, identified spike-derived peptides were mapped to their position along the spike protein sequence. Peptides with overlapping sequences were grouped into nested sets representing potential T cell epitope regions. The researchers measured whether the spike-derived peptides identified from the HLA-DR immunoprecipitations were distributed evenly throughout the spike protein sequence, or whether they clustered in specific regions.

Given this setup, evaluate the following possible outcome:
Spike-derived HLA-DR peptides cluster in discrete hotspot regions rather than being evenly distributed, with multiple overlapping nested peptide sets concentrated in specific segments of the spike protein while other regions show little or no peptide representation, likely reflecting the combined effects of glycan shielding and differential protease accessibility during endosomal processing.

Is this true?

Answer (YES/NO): YES